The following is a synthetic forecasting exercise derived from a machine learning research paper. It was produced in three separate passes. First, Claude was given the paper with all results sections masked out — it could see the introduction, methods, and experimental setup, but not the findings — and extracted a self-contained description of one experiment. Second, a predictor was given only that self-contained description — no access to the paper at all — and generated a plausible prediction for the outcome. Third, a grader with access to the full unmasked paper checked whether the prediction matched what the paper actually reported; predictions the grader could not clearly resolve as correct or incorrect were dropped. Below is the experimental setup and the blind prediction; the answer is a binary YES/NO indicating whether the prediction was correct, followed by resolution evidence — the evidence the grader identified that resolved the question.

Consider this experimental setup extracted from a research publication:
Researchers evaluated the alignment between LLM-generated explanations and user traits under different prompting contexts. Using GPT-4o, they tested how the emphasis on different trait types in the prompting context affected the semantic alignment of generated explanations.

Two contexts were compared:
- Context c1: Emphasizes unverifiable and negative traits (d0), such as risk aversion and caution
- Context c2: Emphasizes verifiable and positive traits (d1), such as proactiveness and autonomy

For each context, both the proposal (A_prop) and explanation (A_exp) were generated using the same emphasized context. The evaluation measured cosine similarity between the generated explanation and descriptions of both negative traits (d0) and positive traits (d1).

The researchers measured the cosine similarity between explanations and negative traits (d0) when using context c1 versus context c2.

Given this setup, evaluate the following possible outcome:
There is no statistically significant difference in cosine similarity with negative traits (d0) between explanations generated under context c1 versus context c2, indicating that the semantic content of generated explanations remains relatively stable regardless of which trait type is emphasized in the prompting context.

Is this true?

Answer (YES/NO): NO